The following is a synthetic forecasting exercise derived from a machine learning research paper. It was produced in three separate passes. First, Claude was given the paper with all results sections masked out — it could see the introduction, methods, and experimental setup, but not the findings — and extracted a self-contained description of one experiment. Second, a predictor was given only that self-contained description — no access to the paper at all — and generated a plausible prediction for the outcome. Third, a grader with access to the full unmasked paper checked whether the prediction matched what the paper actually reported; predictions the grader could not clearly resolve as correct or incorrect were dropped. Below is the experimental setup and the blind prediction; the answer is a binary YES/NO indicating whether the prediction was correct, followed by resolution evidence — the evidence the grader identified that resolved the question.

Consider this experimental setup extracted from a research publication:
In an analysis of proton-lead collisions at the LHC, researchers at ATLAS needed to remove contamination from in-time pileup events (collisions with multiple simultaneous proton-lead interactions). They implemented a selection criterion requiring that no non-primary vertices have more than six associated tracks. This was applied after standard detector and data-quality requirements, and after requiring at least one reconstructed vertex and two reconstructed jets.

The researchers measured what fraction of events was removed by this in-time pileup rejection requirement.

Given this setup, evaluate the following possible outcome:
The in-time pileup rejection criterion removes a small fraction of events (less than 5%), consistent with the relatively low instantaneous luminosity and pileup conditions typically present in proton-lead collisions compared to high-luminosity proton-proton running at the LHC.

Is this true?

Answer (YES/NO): NO